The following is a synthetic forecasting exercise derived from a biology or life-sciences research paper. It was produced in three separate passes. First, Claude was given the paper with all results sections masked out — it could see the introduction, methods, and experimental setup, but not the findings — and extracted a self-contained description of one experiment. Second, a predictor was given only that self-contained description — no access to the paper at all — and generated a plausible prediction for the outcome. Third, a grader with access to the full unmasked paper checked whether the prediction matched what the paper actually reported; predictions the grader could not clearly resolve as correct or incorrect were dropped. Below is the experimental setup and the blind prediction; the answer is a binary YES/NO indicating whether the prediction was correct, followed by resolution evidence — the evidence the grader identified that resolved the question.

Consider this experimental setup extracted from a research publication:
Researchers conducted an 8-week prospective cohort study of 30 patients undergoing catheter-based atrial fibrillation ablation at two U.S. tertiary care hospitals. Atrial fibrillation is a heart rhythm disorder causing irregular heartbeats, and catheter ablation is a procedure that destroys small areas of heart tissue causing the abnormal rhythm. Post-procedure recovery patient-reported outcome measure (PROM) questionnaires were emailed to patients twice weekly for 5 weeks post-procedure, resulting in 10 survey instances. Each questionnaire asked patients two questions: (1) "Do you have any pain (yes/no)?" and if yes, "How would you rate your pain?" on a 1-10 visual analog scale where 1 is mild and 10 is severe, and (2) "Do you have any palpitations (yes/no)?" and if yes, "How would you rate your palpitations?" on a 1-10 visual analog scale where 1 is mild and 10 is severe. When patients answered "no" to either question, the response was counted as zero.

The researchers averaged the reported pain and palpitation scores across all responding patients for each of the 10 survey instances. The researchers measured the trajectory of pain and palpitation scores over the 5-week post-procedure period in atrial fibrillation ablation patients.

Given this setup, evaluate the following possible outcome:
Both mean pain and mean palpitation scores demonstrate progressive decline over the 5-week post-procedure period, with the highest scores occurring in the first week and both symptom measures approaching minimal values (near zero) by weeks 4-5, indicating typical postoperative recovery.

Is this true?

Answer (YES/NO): NO